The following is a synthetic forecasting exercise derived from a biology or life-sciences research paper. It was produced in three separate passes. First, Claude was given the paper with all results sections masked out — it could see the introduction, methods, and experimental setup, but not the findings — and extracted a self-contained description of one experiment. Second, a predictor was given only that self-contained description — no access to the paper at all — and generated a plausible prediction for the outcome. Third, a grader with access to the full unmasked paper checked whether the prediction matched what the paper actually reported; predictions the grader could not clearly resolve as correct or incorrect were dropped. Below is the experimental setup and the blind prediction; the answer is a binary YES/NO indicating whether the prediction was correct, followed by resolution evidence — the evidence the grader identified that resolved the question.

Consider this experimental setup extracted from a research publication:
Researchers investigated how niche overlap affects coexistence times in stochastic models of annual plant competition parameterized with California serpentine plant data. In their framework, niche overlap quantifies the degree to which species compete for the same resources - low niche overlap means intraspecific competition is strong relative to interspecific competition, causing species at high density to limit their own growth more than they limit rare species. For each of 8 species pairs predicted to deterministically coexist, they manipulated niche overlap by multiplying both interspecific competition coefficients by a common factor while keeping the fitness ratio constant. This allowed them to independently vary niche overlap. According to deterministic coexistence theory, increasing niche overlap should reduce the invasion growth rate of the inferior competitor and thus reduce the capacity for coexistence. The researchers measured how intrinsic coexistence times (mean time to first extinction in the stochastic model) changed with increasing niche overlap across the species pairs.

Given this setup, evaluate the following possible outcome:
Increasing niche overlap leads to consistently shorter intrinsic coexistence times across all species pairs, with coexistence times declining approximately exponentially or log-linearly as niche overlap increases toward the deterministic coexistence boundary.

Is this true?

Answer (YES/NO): NO